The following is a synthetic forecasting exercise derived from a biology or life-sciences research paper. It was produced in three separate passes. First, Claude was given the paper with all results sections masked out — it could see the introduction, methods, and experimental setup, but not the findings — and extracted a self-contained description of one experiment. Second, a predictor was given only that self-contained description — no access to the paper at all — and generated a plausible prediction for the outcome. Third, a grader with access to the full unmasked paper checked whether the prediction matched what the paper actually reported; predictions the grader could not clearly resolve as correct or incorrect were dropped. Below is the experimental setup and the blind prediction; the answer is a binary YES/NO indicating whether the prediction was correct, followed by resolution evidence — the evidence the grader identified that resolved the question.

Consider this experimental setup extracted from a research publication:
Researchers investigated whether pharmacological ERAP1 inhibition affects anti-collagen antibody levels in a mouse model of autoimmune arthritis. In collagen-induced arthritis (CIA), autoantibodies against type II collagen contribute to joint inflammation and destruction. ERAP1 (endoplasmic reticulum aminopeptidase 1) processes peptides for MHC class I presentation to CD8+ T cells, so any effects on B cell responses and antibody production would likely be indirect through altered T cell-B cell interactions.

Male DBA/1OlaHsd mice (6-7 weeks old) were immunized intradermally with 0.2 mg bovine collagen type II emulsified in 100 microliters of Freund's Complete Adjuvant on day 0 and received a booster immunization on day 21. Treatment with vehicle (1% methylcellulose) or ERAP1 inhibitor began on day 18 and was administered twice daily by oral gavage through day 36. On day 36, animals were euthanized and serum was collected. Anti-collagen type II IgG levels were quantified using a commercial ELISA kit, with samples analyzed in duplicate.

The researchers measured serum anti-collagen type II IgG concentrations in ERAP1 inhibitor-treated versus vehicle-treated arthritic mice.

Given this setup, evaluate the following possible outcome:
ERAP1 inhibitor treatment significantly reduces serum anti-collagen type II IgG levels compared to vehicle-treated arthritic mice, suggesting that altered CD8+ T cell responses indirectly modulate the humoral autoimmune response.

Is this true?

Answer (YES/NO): YES